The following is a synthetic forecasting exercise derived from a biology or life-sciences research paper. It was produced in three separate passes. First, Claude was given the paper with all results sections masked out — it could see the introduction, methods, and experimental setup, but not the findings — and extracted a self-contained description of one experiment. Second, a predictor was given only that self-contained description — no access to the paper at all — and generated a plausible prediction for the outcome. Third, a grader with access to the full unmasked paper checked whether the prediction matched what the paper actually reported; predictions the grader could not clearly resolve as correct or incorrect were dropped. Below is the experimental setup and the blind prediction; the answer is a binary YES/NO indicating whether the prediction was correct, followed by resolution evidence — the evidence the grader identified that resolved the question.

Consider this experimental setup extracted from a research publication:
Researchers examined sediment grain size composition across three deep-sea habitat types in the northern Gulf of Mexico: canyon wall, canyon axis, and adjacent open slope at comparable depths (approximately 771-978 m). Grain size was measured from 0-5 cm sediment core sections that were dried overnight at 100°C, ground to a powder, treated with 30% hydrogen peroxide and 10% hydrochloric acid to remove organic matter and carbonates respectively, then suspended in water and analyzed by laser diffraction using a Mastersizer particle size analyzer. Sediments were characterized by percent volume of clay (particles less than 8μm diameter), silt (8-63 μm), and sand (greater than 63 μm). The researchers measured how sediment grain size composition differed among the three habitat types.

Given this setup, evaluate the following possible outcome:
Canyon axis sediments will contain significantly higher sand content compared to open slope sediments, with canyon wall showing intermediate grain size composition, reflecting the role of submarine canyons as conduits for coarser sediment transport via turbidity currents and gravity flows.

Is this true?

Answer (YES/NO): NO